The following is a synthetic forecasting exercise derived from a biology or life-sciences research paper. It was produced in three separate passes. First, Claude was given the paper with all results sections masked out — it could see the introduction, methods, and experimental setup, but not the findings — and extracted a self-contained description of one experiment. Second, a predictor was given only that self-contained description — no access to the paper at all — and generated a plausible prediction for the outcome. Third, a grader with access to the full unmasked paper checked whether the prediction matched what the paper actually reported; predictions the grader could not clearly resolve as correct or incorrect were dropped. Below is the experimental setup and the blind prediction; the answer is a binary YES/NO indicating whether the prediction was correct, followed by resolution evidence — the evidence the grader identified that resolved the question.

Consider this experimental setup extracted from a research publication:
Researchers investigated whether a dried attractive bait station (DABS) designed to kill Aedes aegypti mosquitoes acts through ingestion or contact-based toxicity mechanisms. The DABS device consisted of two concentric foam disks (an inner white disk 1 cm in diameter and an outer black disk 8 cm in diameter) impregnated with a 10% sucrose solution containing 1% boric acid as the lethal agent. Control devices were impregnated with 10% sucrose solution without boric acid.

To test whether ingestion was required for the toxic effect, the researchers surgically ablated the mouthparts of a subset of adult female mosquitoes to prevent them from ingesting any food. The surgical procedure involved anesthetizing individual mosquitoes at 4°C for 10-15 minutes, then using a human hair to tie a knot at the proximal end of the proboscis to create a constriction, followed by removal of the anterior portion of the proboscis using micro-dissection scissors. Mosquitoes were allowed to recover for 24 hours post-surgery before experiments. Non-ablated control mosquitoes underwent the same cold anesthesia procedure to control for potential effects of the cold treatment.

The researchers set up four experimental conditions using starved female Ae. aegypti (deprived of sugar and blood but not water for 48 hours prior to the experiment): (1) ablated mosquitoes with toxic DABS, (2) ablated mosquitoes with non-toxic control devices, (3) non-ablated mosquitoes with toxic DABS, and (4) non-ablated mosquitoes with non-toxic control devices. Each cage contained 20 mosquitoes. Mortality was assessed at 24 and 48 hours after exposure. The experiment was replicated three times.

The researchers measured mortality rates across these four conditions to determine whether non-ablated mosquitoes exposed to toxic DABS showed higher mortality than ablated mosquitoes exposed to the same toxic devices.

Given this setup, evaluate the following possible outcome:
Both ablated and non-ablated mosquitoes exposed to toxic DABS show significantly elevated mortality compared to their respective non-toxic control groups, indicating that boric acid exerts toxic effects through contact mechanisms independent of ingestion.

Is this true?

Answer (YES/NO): NO